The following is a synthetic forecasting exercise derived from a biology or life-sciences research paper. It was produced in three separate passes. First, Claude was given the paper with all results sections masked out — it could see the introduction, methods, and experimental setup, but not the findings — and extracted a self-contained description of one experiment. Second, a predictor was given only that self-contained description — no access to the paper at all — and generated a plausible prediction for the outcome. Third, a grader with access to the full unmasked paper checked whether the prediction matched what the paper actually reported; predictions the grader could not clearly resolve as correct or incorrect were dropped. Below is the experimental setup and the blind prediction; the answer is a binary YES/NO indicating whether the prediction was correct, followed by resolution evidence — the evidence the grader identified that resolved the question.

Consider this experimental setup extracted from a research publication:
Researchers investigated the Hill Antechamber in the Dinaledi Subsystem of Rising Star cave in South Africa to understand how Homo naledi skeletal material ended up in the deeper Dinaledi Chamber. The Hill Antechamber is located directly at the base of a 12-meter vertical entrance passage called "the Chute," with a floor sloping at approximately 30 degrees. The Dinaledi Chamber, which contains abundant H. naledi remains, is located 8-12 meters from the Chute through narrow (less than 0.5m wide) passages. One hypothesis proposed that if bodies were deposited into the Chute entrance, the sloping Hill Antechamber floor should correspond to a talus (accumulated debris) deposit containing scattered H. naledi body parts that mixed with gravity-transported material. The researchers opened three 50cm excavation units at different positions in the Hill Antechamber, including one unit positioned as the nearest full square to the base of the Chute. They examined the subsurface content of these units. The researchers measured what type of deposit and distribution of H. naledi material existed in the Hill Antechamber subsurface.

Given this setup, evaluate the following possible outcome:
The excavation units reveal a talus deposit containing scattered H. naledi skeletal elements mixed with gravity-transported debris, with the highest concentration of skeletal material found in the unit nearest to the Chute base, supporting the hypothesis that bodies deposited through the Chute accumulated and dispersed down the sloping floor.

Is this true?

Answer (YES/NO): NO